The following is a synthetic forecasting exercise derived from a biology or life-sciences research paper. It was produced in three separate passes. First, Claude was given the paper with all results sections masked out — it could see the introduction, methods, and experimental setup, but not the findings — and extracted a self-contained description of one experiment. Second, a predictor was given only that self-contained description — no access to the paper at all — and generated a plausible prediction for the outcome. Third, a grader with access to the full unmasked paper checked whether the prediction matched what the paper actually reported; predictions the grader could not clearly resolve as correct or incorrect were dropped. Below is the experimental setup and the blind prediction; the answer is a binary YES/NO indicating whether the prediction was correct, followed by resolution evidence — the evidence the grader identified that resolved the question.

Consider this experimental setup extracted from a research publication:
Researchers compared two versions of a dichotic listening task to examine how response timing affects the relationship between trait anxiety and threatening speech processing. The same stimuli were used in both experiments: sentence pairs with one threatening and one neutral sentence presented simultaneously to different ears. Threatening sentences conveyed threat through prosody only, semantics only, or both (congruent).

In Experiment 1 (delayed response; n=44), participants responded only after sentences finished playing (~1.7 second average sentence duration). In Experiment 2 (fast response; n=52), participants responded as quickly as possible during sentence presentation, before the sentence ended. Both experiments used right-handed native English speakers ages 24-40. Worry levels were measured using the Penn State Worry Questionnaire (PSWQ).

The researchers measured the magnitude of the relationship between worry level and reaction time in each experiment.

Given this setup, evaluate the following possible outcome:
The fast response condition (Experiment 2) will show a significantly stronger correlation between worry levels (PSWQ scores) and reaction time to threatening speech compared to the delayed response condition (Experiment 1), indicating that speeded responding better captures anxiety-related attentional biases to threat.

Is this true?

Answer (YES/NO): NO